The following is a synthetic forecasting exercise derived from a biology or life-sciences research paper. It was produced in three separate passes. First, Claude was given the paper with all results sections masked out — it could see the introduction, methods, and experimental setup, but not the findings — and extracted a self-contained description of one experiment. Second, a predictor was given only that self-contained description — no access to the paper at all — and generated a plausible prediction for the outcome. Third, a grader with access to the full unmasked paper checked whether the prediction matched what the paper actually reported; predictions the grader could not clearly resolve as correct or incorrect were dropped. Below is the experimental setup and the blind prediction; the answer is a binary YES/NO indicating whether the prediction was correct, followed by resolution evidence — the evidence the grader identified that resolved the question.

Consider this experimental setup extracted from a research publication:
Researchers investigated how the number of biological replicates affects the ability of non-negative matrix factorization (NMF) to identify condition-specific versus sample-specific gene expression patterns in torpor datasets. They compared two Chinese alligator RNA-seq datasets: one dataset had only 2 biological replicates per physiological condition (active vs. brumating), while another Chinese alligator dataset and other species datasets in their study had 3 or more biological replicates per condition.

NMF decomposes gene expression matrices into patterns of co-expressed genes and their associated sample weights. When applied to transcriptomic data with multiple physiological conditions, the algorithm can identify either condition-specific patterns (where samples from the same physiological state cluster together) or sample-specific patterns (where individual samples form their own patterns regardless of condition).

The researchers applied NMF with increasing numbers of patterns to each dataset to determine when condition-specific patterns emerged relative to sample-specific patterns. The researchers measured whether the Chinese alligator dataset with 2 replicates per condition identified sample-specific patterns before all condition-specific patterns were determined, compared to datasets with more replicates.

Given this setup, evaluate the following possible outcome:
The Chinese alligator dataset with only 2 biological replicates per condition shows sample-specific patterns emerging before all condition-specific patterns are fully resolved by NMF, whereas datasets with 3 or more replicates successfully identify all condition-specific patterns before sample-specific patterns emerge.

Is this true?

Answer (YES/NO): YES